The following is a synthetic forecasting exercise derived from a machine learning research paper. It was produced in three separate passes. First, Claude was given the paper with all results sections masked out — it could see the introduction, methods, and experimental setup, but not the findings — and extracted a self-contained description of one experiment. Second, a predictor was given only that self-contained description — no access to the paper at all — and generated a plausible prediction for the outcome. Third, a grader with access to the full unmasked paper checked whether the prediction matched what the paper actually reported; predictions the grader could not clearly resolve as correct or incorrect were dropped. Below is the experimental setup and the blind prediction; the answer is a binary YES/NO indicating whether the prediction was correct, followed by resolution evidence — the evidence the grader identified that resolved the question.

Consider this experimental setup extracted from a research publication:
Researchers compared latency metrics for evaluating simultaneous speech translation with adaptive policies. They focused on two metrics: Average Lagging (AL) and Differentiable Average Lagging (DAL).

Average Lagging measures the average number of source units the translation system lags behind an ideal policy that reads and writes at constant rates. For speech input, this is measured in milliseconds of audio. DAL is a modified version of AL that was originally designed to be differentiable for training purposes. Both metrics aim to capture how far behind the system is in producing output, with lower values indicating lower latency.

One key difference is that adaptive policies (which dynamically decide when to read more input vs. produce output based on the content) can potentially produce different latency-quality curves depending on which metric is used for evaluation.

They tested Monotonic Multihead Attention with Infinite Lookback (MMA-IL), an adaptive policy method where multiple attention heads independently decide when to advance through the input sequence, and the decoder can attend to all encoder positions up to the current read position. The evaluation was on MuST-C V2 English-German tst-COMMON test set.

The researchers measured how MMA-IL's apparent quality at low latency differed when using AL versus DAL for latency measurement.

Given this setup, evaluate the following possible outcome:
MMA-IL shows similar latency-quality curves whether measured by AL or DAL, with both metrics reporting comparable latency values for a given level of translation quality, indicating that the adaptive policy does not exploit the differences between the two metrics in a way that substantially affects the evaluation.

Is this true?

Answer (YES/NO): NO